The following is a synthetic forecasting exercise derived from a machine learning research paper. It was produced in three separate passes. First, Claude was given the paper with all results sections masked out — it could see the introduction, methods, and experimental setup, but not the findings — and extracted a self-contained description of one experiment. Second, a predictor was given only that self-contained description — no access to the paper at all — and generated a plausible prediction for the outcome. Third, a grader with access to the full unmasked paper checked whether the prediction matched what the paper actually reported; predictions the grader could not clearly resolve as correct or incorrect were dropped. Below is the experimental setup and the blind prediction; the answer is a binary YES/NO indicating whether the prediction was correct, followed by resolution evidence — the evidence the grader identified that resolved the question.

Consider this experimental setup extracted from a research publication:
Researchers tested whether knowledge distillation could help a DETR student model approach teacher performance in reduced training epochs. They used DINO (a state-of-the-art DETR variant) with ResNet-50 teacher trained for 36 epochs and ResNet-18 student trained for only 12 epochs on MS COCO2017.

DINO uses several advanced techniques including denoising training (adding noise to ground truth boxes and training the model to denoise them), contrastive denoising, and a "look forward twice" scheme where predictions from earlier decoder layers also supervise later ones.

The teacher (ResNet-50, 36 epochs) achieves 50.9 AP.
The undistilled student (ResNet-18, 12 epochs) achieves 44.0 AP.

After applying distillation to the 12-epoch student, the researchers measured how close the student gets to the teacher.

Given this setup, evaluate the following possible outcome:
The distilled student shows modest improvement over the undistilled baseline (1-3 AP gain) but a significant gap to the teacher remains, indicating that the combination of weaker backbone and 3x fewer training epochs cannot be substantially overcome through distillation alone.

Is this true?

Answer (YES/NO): YES